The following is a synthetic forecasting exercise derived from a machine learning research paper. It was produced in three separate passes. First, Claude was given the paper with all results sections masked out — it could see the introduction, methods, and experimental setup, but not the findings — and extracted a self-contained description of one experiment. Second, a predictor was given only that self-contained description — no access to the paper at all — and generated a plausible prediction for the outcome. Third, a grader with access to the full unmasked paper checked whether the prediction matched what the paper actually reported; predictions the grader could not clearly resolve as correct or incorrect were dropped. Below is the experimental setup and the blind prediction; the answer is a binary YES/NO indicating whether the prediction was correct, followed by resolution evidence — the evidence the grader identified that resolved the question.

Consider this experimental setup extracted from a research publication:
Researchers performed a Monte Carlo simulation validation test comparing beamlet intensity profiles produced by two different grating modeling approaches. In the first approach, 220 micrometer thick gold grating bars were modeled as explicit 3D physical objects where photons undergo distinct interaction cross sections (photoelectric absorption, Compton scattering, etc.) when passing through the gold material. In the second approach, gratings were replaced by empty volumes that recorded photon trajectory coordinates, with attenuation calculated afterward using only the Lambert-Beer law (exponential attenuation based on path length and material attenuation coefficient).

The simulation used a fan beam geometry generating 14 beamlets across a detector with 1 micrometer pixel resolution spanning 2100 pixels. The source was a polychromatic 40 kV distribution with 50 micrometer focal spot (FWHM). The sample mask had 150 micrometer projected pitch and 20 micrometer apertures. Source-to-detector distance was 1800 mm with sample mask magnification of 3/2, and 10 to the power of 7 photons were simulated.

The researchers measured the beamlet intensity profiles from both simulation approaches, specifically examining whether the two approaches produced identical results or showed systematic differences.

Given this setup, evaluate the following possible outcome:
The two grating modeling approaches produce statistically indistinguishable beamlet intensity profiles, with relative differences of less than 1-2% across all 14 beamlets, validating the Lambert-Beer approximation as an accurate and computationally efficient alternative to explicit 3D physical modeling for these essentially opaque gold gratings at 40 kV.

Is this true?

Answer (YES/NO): NO